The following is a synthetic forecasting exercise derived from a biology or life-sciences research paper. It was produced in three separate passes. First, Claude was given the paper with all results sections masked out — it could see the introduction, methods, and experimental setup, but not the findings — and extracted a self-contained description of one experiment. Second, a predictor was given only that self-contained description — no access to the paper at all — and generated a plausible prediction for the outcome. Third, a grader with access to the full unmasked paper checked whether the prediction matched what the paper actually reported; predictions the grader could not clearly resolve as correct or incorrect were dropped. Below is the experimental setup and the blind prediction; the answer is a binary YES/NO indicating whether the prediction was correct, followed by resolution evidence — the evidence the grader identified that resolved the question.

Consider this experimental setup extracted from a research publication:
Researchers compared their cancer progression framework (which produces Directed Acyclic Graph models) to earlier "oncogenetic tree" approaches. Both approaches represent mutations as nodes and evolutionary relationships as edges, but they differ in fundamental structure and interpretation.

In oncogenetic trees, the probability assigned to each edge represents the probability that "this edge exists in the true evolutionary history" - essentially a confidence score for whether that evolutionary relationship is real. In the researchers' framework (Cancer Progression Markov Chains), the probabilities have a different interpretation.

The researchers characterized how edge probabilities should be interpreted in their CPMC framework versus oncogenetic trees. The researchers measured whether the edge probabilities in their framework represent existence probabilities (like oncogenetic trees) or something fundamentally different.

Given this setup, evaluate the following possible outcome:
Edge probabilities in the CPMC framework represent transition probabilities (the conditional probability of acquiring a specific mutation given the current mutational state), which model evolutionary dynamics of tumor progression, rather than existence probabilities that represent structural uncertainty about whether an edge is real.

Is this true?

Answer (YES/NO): YES